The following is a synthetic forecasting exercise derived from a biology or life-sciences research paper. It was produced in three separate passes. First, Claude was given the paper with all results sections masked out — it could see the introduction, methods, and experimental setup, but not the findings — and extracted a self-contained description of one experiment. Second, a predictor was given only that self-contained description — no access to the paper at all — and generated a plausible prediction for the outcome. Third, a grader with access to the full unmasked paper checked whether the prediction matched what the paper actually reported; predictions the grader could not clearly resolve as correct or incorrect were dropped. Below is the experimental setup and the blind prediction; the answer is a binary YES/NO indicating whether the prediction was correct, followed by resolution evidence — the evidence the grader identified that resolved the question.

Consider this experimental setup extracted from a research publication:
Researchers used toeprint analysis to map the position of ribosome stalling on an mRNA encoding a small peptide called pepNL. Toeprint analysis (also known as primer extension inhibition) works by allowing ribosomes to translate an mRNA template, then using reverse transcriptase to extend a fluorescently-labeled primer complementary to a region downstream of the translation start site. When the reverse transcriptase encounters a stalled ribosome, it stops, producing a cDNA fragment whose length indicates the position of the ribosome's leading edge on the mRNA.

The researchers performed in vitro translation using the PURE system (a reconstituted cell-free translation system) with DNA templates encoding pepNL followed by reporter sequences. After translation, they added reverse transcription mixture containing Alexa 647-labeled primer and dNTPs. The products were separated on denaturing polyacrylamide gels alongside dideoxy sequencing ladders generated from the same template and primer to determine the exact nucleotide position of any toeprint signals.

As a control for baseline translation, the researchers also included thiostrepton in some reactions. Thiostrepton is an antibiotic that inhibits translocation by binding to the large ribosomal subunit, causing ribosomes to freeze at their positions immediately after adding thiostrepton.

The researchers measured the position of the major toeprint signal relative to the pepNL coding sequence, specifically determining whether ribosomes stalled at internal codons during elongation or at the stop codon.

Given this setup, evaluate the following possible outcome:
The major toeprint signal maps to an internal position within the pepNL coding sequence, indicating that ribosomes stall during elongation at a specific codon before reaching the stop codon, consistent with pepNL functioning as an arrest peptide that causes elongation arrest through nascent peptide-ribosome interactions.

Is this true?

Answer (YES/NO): NO